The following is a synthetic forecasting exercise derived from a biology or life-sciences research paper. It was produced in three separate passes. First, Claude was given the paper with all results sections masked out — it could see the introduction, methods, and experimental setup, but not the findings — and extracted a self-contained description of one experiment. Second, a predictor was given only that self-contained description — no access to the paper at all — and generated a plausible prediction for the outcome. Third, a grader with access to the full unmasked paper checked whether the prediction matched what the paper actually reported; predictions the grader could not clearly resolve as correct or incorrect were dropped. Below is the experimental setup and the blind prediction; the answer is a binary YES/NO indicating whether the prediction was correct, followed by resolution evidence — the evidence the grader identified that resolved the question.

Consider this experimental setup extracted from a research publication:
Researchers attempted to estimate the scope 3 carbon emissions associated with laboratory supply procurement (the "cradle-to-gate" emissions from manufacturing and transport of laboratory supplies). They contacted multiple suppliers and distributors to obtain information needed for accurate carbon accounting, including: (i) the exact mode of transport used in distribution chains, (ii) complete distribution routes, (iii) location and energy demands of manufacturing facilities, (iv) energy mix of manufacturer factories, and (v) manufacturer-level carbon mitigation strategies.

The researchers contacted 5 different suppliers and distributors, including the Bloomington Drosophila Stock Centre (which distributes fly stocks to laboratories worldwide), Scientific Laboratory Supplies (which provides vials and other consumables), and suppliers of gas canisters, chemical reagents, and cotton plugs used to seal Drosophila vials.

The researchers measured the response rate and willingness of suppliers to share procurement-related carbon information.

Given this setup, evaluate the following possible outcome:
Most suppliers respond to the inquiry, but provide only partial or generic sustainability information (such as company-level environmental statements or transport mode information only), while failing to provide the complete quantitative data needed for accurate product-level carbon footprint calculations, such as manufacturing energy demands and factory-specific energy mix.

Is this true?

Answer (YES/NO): YES